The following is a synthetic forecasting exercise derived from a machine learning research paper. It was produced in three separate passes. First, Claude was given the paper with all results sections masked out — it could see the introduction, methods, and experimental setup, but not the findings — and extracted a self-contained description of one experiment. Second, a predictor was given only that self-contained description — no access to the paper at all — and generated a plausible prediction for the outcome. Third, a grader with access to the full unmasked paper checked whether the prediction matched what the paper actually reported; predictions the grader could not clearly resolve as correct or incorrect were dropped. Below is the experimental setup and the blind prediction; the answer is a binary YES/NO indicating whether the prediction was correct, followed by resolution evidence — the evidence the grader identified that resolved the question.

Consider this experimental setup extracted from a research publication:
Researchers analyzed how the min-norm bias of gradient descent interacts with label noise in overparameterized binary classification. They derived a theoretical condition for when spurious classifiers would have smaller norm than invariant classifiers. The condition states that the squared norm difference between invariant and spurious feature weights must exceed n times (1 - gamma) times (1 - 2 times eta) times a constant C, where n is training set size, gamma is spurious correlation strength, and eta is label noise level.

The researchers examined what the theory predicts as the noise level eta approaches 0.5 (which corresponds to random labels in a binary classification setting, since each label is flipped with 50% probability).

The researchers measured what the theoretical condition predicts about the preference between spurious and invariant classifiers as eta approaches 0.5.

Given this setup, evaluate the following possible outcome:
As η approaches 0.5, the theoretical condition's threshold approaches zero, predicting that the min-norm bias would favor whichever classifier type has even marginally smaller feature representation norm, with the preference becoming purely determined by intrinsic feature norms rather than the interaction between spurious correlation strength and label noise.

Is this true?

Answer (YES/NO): YES